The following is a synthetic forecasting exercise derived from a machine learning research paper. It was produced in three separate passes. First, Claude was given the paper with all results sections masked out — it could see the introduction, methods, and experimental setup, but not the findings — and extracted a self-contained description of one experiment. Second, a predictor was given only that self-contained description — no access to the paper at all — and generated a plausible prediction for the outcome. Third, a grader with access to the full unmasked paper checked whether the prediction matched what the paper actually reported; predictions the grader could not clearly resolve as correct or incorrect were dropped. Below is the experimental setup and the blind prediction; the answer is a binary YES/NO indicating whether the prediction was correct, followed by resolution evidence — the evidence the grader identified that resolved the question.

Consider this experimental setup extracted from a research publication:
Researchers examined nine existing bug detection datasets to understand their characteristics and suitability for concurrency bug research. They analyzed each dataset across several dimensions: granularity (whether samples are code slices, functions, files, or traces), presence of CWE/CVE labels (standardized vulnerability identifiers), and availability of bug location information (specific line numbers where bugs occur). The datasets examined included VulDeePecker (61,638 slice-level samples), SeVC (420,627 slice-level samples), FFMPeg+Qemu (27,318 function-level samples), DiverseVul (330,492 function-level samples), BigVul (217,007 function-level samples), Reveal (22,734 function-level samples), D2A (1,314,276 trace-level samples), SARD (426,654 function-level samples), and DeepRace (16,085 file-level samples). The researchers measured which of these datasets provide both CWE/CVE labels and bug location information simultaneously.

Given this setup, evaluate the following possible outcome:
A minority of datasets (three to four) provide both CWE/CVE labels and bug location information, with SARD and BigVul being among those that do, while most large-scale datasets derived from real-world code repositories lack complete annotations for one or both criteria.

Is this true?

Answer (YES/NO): NO